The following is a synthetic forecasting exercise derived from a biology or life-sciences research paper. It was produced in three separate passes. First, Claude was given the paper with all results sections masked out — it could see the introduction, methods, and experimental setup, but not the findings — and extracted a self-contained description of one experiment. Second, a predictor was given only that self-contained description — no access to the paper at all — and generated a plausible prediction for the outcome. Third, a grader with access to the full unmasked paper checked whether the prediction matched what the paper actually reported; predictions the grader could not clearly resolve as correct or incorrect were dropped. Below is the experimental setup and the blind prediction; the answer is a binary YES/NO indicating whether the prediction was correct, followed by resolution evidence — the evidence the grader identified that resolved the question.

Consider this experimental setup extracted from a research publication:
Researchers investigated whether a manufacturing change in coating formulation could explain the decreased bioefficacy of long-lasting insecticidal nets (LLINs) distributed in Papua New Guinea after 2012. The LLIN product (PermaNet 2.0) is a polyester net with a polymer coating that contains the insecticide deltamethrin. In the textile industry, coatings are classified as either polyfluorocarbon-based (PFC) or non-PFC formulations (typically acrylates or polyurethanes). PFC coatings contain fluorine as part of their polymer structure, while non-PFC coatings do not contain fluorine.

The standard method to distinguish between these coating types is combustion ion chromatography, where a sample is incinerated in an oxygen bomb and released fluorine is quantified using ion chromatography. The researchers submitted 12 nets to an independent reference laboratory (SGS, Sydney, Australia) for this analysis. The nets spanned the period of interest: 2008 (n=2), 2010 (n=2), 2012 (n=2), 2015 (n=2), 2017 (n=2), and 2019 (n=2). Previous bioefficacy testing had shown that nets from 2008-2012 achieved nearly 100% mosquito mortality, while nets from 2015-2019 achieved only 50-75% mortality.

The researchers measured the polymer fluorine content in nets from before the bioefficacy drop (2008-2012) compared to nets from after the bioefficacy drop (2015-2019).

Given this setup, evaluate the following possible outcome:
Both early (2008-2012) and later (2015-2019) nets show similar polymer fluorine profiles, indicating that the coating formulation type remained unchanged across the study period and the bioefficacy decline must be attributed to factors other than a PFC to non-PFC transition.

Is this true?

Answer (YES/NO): NO